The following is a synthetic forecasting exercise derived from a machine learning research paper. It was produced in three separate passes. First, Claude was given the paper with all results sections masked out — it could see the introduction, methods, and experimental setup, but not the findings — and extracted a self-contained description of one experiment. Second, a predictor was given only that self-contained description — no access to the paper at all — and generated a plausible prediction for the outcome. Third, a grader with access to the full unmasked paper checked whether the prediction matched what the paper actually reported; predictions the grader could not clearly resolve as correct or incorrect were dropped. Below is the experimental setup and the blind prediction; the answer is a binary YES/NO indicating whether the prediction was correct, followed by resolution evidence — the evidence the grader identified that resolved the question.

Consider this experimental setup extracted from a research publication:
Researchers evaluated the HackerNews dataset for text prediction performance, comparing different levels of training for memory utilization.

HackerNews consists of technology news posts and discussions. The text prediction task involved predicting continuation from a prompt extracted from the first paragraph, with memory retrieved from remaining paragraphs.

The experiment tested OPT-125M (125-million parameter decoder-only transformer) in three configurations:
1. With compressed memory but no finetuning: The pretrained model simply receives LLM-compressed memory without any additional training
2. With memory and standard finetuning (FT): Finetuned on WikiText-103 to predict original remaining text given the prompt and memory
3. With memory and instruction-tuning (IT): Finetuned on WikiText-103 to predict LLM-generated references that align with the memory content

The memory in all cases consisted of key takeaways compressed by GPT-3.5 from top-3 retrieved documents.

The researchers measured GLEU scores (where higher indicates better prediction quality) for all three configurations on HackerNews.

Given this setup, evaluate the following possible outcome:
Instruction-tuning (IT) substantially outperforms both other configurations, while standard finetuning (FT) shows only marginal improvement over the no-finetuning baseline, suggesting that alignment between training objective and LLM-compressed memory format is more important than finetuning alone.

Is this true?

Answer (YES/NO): NO